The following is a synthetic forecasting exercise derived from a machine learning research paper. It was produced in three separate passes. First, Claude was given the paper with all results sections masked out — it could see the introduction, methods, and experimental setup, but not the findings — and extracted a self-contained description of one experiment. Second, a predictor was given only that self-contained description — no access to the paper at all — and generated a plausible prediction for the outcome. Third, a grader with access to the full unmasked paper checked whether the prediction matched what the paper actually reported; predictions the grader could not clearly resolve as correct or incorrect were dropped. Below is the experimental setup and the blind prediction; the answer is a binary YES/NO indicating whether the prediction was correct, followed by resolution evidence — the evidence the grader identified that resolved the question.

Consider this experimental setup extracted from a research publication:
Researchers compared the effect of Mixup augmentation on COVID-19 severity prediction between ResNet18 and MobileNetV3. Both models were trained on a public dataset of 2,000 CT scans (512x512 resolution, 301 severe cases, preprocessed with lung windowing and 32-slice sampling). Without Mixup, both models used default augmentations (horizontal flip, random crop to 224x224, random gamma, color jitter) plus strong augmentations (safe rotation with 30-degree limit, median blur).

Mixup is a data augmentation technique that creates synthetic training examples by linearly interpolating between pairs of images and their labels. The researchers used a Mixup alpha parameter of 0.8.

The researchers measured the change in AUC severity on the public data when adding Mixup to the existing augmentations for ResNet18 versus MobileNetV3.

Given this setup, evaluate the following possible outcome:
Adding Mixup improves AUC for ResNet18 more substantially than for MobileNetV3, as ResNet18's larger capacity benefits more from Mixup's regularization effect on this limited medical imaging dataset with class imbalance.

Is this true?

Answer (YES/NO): YES